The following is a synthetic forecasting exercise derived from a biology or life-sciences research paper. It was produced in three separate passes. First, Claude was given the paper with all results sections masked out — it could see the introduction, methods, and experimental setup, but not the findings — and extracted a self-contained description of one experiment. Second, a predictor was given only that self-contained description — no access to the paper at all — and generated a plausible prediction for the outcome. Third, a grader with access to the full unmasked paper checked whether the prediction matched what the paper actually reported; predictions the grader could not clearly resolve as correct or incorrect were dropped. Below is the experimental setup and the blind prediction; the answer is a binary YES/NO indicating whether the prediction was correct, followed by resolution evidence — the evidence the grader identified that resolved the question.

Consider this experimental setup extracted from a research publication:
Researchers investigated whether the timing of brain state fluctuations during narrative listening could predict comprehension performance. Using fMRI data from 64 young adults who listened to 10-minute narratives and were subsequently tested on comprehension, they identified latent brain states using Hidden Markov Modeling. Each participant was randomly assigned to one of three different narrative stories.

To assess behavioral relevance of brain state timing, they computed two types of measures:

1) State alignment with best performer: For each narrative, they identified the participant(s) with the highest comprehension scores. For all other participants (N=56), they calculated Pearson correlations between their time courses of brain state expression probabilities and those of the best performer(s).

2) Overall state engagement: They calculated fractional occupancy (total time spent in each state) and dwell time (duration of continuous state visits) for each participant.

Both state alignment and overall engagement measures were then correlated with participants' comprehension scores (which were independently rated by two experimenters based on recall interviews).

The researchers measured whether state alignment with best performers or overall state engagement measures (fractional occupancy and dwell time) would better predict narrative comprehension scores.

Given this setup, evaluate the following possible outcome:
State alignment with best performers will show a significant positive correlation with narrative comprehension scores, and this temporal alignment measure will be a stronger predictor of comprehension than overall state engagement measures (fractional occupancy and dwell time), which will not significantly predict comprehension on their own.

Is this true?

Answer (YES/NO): YES